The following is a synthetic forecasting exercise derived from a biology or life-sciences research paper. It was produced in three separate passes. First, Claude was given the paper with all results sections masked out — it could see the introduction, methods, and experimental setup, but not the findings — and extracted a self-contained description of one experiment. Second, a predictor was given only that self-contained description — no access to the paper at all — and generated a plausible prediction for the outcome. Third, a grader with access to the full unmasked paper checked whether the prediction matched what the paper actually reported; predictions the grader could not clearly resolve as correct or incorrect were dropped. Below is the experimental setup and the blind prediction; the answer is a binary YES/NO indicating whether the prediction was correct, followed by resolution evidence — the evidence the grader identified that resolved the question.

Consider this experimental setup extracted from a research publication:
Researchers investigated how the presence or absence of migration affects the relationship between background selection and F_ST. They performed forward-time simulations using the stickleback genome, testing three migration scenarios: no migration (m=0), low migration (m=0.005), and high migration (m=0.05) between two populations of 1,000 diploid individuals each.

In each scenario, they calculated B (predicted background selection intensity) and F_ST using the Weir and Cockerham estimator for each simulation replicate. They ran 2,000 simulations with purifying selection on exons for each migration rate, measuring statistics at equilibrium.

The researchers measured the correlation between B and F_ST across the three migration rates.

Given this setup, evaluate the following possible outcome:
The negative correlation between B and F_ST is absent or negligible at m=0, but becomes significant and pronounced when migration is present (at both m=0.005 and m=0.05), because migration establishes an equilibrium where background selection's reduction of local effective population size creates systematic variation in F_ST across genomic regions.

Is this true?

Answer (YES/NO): NO